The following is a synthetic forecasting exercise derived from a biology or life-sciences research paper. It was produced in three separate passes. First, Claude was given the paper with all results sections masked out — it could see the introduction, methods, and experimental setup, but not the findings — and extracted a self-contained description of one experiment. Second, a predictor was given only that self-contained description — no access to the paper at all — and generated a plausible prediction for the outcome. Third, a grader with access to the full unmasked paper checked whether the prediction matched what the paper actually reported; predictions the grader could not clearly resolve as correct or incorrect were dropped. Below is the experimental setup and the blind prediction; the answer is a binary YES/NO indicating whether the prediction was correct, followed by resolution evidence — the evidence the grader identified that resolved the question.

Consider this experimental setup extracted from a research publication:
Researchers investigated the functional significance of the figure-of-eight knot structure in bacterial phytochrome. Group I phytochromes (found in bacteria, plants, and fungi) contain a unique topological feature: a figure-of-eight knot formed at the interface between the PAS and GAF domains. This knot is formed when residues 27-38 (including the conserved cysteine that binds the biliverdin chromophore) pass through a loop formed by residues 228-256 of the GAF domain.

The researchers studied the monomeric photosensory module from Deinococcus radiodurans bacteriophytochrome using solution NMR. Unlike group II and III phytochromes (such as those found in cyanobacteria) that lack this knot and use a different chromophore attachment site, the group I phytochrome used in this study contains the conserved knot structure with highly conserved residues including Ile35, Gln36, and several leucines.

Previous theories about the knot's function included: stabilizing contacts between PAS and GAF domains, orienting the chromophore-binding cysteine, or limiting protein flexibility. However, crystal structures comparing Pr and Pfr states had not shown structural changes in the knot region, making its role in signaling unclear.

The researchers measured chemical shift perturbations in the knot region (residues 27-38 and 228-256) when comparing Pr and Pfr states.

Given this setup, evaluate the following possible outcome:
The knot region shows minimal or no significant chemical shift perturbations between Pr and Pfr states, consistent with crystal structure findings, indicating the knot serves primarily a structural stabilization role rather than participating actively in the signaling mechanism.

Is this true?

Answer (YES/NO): NO